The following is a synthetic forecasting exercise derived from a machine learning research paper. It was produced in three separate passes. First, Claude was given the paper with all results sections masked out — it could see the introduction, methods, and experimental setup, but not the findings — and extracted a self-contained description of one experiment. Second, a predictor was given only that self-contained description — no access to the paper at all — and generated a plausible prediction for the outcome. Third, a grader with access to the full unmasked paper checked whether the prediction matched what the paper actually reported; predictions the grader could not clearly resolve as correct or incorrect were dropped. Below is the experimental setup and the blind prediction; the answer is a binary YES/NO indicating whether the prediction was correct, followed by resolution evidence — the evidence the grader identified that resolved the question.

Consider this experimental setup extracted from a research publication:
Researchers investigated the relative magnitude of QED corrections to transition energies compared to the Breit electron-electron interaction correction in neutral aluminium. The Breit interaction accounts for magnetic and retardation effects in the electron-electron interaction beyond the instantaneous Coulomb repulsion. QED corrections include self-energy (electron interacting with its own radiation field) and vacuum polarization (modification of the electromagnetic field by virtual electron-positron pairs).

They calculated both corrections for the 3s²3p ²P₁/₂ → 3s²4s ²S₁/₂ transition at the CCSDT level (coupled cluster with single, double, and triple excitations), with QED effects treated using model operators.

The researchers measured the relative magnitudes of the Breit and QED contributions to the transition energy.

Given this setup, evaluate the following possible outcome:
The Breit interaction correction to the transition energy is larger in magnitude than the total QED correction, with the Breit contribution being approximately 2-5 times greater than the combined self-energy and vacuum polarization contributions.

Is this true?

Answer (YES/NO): NO